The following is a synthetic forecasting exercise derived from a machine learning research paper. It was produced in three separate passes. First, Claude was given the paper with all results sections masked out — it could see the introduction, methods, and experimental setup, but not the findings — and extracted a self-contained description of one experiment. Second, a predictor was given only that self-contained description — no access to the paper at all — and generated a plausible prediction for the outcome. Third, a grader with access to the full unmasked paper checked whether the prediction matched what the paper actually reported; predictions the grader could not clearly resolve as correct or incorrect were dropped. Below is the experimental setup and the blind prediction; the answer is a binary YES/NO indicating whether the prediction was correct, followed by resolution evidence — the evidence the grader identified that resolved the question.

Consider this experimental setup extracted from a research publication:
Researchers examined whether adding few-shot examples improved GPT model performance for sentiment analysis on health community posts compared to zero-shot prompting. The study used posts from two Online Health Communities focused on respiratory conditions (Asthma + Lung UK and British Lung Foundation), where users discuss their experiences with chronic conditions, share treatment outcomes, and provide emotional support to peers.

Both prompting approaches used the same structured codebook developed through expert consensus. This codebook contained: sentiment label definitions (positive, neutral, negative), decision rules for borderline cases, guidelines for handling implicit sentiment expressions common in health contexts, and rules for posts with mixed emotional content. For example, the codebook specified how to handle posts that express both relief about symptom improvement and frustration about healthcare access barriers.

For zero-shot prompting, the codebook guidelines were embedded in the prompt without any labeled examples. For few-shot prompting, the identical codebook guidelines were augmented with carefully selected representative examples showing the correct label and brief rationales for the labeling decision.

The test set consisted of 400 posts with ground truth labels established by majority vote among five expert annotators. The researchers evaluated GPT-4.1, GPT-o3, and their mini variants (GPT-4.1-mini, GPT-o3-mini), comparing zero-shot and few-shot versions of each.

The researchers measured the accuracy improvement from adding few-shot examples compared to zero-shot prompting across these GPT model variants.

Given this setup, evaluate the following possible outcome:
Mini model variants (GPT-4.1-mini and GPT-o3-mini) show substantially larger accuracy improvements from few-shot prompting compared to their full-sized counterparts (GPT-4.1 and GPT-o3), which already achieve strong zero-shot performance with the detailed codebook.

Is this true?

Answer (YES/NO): NO